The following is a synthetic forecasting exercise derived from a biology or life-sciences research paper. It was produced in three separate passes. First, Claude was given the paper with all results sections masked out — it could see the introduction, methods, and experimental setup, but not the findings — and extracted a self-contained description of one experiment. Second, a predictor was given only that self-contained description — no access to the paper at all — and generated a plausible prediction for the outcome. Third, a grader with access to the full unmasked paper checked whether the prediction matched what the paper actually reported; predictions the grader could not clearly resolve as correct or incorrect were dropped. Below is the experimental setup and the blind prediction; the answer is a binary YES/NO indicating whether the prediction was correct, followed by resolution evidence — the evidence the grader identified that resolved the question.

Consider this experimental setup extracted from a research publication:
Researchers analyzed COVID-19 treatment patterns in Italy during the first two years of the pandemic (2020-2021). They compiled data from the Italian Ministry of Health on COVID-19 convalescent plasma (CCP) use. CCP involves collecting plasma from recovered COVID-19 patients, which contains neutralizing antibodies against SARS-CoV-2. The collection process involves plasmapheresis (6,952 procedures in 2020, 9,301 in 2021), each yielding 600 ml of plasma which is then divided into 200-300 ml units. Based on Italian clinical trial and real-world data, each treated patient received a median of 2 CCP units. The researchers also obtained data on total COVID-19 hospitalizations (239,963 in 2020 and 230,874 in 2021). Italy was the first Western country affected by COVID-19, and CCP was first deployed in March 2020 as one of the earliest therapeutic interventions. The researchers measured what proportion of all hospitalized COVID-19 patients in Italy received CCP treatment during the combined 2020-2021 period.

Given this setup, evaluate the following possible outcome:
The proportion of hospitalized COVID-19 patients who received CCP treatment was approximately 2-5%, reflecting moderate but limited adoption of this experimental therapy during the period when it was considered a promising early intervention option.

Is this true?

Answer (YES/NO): NO